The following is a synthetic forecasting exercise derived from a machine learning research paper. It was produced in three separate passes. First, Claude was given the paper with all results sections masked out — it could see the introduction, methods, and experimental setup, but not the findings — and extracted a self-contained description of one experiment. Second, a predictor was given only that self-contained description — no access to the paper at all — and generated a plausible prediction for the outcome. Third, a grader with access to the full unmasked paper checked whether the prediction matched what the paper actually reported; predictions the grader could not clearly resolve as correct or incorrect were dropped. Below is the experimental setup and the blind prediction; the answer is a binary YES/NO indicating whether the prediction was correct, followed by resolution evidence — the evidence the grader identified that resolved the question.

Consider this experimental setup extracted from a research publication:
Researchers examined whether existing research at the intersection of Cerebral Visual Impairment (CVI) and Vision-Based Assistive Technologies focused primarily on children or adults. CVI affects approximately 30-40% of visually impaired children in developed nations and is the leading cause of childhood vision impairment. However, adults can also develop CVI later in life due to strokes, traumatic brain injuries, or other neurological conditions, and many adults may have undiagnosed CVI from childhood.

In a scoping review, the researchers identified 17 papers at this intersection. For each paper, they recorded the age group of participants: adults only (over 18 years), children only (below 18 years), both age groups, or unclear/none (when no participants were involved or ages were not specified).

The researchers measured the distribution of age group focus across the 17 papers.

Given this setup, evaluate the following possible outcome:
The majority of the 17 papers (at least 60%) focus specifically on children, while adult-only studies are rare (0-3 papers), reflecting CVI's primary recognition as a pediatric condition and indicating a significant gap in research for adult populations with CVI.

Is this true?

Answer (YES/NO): NO